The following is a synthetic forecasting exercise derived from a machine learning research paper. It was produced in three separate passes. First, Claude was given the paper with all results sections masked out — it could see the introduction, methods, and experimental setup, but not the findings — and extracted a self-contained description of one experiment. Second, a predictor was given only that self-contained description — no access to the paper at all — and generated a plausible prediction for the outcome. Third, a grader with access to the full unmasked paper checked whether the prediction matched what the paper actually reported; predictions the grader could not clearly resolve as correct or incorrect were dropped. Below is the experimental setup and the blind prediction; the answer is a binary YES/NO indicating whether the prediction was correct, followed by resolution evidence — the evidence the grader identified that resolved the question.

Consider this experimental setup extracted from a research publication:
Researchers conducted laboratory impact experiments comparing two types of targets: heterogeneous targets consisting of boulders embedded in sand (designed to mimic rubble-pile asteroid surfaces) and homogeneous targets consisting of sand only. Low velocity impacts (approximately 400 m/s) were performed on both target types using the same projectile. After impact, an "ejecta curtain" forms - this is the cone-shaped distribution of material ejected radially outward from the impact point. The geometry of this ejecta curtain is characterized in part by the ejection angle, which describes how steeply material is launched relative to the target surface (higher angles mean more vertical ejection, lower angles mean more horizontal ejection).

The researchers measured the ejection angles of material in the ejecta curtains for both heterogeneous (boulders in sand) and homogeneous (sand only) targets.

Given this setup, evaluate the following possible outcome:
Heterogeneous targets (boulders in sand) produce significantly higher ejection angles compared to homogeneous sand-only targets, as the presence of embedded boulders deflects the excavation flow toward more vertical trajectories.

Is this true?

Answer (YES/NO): YES